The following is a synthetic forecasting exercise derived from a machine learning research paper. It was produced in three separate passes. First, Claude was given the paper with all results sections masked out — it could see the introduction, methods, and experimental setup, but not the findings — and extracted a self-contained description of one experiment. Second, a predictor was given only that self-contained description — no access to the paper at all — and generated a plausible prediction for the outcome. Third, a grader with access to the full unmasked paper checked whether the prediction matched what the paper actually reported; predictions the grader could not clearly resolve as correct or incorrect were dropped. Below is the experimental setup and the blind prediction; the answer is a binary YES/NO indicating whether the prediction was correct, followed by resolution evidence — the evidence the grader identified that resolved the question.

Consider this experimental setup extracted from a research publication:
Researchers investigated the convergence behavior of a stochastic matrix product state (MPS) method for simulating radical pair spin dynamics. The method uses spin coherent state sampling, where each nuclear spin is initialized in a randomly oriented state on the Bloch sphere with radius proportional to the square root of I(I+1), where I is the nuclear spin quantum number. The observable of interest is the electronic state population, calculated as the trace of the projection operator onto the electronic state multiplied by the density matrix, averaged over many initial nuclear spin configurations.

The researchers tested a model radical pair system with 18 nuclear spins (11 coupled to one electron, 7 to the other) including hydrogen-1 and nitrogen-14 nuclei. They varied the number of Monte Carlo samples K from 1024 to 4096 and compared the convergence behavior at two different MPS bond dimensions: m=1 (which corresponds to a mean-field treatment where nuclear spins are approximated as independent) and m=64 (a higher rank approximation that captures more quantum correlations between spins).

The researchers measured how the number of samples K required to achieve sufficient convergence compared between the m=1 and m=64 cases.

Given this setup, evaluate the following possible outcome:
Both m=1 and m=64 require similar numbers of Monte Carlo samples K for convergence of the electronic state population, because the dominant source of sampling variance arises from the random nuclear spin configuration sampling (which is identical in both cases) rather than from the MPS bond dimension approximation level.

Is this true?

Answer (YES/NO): NO